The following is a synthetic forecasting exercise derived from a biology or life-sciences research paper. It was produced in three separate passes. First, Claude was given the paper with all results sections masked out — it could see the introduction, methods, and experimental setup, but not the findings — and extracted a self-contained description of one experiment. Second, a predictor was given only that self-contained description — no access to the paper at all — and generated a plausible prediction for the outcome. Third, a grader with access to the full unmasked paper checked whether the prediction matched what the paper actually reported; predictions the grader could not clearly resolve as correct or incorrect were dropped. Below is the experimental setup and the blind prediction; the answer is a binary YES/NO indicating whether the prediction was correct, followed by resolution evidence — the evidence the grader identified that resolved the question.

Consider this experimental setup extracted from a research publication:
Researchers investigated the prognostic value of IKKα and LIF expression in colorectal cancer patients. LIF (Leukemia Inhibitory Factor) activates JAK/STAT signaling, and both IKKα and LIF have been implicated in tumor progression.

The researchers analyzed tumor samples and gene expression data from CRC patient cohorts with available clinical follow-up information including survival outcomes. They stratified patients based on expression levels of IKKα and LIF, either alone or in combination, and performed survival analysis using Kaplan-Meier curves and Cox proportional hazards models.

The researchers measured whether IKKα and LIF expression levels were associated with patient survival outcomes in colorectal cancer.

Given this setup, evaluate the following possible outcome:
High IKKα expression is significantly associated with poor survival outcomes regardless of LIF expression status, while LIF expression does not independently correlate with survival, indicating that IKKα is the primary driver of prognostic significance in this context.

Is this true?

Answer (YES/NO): NO